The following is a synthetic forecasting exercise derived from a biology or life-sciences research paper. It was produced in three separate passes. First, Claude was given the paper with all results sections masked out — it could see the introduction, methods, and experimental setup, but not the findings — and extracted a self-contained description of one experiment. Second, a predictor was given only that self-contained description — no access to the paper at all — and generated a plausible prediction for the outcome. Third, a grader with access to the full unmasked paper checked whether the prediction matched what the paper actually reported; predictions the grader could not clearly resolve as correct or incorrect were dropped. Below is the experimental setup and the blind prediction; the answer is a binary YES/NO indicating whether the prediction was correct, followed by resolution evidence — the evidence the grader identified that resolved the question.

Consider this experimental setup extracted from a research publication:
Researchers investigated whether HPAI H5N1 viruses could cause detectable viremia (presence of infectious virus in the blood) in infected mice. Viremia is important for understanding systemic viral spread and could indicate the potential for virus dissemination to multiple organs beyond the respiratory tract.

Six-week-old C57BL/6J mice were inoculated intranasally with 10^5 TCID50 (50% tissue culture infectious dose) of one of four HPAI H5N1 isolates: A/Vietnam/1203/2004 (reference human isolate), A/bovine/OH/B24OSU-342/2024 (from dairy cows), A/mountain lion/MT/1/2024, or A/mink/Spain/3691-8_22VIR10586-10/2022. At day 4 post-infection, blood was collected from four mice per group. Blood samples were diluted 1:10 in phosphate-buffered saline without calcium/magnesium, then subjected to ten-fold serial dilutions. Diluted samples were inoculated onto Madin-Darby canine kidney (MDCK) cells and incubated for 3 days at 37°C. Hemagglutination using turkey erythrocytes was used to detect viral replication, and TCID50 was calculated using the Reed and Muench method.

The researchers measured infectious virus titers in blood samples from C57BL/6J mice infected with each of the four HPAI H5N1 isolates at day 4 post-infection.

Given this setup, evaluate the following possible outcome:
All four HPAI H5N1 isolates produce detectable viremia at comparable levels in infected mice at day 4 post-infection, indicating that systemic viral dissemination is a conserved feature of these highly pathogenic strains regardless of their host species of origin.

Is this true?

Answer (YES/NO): NO